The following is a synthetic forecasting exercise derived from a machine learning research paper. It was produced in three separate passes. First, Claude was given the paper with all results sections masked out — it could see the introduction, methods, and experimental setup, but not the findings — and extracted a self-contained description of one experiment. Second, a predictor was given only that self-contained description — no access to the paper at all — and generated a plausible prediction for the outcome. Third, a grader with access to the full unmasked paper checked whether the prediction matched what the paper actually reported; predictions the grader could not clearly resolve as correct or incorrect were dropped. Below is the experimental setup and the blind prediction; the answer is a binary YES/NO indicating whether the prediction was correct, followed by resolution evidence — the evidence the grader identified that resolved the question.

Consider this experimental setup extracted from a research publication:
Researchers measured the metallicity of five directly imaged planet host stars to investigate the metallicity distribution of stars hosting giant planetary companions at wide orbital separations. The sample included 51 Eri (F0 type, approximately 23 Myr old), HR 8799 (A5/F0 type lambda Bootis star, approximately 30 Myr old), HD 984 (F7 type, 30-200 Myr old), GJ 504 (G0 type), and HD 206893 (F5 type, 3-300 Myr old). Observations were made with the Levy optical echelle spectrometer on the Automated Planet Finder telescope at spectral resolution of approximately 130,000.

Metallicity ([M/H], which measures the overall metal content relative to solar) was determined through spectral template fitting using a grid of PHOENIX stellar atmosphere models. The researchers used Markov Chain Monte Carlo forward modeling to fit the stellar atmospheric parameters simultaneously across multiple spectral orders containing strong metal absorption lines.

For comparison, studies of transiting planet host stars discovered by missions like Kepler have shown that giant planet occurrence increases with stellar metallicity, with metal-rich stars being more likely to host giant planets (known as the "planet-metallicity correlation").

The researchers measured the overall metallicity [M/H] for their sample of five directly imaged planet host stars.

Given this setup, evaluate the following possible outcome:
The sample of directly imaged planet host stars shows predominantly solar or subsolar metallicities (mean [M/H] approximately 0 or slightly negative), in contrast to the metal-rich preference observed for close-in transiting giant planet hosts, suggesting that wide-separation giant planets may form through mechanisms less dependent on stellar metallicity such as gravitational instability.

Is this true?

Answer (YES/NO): NO